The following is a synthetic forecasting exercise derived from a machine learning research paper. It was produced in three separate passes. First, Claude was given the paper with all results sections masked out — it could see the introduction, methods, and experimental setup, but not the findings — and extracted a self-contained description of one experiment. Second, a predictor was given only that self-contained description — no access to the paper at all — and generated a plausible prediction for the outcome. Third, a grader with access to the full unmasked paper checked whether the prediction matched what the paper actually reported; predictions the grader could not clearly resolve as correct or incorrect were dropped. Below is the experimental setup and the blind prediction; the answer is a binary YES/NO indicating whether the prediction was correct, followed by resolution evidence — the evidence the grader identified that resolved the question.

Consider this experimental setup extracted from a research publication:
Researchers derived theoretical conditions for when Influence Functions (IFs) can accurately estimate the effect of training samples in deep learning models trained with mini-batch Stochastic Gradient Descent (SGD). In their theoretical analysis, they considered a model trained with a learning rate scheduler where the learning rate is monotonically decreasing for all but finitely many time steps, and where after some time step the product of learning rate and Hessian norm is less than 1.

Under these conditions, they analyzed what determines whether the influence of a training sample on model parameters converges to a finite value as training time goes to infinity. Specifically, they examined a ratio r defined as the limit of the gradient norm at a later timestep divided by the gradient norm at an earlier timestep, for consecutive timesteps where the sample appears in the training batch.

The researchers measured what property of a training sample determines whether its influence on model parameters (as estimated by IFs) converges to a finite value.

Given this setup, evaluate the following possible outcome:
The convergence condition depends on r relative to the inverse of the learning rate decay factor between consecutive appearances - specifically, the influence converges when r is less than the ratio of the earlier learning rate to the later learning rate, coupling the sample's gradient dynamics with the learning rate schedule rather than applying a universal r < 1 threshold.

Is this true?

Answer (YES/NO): NO